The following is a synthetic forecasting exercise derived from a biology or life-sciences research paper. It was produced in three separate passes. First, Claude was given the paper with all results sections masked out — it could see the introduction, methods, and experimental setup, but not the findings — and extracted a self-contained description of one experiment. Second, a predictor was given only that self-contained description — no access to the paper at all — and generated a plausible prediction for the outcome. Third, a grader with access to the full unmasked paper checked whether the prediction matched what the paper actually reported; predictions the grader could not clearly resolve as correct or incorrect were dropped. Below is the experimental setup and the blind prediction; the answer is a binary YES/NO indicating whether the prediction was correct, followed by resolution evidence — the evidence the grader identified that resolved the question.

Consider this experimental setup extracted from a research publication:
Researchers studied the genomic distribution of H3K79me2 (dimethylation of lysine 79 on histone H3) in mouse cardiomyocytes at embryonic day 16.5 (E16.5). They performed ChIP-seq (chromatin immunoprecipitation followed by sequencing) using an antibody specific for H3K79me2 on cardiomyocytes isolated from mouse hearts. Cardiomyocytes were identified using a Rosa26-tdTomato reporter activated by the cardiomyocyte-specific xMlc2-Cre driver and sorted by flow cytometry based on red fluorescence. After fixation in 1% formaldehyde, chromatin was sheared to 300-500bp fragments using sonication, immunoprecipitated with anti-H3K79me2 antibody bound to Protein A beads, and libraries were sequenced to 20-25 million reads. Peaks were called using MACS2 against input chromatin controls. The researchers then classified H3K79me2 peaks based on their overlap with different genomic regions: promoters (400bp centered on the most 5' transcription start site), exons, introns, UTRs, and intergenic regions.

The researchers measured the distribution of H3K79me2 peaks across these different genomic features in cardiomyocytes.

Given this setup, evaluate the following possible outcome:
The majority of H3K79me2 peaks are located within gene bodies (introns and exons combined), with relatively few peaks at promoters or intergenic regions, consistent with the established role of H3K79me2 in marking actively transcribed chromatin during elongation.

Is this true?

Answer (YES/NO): YES